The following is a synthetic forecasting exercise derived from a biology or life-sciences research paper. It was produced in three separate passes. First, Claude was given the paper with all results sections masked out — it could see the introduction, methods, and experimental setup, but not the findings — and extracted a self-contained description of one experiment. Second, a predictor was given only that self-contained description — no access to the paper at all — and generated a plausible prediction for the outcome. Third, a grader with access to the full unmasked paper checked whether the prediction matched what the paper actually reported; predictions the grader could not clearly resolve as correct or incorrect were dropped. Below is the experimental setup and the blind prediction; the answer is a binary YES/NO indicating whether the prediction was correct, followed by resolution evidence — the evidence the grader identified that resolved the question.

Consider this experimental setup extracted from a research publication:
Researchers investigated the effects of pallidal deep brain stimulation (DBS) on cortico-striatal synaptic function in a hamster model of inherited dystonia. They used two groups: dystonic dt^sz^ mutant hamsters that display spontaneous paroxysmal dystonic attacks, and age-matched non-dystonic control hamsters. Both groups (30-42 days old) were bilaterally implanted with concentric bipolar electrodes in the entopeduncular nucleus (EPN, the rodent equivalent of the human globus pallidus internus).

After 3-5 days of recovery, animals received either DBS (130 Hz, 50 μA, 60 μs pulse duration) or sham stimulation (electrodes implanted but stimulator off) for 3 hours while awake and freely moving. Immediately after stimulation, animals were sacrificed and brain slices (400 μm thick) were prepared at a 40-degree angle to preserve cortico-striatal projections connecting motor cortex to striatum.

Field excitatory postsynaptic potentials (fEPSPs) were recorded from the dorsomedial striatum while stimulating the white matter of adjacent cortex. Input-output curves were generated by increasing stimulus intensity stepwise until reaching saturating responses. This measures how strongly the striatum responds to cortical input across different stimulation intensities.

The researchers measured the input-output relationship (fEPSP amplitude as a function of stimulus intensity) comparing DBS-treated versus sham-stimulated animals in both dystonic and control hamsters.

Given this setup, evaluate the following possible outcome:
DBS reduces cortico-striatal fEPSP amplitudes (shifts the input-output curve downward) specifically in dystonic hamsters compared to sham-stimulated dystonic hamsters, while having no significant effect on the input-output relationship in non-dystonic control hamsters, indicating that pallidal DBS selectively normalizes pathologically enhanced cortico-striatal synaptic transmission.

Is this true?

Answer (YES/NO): NO